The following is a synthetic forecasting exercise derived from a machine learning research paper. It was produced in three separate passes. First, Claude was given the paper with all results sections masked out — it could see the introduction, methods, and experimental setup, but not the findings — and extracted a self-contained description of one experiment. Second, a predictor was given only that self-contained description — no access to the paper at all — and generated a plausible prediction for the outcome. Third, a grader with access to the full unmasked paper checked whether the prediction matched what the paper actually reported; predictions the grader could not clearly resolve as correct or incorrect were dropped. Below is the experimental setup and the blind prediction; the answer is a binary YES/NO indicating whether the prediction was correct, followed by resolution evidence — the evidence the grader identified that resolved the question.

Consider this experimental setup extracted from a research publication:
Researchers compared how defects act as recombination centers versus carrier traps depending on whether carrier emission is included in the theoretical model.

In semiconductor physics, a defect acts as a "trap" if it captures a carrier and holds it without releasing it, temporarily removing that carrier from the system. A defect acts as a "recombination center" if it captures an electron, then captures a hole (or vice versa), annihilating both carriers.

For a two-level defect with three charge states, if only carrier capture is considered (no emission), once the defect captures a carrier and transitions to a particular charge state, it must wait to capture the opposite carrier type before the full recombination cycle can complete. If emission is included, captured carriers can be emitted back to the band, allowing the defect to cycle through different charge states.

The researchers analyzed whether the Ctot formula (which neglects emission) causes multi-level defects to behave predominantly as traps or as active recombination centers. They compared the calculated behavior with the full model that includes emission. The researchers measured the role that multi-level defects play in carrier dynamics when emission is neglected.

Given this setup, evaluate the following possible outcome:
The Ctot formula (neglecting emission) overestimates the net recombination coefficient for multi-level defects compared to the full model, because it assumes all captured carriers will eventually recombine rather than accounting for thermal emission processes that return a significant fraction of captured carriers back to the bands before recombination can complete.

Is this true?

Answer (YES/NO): NO